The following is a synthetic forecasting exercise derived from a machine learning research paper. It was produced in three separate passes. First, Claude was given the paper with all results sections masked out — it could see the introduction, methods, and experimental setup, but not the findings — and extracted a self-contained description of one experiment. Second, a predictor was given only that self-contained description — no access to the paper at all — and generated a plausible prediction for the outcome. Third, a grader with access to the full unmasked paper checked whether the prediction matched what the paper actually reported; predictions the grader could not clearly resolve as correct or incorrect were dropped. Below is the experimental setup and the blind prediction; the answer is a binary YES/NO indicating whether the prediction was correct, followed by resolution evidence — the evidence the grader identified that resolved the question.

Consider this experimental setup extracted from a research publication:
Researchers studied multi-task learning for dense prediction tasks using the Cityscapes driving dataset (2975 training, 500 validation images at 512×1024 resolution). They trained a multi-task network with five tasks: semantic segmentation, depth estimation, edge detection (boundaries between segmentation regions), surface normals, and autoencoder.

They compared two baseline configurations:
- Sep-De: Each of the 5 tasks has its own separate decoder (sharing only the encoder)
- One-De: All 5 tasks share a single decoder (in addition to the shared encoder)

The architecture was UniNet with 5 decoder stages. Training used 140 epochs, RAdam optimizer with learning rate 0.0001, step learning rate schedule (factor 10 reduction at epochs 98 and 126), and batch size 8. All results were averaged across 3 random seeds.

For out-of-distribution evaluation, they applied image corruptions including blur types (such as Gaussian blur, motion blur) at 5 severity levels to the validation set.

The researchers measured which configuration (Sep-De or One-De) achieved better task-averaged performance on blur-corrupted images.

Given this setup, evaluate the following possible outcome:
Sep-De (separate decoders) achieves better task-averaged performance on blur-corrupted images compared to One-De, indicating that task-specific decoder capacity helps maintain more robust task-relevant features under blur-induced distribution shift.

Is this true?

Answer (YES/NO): YES